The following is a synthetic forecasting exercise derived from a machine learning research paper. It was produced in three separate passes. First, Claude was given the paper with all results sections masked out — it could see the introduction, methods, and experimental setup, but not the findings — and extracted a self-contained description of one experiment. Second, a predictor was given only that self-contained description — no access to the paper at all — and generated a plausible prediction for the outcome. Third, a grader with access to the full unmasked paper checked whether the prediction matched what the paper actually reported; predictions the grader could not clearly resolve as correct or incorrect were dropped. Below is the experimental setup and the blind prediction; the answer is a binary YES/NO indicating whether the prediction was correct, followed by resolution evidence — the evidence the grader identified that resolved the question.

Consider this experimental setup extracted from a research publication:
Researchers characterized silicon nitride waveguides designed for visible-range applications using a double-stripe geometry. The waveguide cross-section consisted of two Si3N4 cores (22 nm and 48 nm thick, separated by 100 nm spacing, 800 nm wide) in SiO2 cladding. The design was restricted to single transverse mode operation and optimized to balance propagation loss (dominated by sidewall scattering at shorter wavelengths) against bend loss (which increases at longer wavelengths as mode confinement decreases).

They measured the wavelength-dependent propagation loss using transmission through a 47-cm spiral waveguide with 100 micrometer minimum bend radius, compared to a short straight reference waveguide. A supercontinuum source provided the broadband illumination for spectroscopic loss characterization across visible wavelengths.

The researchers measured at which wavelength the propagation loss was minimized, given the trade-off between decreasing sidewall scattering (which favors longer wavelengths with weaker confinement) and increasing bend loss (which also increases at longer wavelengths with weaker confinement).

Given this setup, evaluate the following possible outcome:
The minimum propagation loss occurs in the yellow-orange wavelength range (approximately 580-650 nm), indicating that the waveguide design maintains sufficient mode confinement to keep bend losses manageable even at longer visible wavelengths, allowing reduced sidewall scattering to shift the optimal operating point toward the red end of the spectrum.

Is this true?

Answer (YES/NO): NO